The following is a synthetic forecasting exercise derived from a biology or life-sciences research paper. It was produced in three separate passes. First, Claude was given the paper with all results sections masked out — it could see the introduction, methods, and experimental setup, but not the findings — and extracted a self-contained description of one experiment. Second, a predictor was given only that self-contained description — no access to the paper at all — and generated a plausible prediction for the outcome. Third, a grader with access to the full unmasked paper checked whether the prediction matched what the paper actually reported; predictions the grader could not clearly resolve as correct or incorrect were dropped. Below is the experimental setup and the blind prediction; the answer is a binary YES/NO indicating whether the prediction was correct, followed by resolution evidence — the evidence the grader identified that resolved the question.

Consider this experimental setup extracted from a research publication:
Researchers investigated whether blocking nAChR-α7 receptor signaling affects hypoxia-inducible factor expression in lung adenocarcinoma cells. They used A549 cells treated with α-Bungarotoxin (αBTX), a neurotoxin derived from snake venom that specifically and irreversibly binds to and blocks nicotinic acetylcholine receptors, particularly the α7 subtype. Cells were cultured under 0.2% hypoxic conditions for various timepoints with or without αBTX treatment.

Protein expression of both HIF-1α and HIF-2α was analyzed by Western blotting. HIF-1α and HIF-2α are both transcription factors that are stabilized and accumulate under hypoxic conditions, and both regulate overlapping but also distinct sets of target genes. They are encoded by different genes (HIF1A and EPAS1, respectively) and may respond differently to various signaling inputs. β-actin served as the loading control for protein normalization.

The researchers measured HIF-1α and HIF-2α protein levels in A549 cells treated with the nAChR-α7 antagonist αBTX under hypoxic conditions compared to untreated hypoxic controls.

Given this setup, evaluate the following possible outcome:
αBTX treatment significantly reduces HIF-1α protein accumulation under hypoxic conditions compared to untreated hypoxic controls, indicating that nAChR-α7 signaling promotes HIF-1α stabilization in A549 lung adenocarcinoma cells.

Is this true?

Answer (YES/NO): YES